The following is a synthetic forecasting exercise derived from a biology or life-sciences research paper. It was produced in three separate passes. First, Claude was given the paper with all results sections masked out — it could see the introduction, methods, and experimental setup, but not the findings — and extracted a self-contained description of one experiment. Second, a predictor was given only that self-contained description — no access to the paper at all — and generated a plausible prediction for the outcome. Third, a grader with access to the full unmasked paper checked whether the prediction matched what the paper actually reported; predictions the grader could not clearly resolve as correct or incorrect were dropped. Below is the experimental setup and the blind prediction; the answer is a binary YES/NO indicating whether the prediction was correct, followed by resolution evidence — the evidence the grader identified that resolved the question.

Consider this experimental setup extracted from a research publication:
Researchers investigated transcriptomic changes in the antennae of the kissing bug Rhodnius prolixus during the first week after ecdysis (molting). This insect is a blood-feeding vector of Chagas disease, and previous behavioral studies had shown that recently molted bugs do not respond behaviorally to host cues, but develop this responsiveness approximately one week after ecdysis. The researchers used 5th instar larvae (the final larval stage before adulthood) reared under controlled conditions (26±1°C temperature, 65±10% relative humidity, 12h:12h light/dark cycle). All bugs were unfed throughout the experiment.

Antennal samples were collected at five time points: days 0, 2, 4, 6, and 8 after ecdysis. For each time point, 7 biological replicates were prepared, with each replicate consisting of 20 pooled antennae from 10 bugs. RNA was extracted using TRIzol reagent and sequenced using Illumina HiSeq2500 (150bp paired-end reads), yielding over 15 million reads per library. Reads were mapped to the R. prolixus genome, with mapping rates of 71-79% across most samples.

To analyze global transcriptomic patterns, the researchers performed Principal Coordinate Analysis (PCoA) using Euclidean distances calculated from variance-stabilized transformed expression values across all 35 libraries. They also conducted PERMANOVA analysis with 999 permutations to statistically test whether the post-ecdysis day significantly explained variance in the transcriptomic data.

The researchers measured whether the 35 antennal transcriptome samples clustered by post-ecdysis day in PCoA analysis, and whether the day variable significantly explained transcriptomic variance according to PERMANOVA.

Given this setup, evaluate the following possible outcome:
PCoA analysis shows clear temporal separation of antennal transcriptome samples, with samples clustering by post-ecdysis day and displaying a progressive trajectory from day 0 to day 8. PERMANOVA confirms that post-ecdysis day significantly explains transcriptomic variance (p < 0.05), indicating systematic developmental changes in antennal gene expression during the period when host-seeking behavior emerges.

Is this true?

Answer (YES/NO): NO